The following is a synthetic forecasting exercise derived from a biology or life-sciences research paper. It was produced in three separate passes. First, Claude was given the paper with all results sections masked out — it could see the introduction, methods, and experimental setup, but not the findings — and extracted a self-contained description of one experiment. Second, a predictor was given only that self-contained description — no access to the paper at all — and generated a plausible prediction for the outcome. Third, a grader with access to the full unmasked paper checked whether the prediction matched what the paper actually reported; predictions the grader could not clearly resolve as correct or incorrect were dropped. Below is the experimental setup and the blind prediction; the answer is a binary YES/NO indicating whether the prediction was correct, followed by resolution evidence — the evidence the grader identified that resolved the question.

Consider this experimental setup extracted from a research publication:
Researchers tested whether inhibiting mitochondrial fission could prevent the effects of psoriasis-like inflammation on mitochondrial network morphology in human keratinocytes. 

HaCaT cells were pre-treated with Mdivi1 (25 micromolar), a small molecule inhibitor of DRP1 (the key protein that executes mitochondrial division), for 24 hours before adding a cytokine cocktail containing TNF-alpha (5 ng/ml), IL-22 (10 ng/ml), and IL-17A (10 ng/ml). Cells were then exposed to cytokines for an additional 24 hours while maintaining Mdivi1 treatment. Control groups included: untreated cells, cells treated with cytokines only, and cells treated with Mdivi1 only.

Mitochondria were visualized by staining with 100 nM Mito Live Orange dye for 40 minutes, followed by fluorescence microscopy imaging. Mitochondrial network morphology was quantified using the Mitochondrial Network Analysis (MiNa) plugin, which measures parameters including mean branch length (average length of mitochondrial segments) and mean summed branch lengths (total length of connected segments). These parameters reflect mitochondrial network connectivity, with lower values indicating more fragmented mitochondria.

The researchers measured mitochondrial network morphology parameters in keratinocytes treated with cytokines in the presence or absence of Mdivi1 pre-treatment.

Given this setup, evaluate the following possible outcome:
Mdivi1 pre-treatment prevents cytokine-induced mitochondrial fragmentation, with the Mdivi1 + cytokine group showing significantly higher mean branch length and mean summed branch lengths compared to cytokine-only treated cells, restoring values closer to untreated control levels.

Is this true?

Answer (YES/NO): YES